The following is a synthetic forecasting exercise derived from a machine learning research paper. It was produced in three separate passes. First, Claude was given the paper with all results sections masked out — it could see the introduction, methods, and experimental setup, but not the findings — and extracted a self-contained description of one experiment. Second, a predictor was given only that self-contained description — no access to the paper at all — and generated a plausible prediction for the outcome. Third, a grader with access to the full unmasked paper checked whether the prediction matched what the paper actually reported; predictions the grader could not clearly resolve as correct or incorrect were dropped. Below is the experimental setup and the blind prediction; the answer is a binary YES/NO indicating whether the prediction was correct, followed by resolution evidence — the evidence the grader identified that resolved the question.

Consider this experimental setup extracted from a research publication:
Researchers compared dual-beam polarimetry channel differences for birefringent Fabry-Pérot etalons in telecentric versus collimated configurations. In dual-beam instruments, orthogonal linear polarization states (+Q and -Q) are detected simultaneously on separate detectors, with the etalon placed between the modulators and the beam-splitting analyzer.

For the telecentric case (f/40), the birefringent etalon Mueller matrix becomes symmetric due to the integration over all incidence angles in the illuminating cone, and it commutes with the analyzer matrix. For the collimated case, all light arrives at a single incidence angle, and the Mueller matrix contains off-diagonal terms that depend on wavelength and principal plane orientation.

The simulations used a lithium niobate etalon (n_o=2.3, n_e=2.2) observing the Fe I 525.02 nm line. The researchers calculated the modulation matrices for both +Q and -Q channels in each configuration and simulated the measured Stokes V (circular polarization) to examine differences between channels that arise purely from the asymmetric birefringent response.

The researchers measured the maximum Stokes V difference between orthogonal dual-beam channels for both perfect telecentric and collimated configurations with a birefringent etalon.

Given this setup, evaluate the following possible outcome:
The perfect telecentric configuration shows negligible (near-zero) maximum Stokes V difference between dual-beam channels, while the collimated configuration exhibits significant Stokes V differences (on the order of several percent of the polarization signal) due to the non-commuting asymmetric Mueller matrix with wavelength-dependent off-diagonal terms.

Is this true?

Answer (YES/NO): NO